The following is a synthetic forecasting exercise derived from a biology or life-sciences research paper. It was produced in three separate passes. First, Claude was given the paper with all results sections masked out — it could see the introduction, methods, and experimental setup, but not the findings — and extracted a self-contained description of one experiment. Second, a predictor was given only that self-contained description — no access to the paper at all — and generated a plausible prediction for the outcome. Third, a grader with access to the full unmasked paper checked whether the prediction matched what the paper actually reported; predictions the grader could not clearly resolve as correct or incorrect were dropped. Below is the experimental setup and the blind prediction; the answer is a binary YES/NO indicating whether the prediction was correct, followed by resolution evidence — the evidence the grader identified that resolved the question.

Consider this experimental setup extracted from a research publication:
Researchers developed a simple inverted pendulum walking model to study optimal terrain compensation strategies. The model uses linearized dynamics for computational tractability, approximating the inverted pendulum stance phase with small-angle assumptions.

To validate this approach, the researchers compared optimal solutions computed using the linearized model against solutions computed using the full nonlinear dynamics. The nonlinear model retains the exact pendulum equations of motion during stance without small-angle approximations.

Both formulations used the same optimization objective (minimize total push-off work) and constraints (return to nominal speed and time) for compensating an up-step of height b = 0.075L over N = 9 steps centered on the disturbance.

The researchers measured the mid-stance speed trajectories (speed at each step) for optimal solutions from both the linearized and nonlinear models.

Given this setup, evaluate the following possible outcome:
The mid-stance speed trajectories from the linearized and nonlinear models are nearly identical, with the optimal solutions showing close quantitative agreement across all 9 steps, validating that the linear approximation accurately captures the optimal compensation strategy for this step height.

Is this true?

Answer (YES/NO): YES